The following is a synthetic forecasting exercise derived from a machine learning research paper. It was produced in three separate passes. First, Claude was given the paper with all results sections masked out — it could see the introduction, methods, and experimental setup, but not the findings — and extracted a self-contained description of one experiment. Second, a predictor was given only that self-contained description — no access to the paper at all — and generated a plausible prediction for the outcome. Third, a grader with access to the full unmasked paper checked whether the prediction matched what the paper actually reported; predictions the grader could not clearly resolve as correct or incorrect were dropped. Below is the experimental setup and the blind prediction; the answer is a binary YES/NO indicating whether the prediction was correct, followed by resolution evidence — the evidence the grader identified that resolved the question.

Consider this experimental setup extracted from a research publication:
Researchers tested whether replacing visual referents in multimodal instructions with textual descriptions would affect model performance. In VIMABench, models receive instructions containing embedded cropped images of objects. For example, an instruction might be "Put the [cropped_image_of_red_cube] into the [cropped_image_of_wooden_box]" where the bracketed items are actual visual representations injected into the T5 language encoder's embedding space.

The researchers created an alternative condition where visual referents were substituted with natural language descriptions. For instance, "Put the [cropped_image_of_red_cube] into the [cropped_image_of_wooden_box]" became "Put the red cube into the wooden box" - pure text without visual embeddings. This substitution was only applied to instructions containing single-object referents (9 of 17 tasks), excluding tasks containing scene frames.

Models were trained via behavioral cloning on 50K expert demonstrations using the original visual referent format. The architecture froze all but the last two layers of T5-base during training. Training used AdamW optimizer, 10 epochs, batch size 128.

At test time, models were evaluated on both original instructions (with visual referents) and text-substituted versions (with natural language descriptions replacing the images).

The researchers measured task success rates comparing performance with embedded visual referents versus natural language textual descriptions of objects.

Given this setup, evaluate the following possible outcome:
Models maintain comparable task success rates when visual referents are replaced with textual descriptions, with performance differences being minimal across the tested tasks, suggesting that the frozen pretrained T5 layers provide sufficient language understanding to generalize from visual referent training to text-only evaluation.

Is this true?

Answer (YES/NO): NO